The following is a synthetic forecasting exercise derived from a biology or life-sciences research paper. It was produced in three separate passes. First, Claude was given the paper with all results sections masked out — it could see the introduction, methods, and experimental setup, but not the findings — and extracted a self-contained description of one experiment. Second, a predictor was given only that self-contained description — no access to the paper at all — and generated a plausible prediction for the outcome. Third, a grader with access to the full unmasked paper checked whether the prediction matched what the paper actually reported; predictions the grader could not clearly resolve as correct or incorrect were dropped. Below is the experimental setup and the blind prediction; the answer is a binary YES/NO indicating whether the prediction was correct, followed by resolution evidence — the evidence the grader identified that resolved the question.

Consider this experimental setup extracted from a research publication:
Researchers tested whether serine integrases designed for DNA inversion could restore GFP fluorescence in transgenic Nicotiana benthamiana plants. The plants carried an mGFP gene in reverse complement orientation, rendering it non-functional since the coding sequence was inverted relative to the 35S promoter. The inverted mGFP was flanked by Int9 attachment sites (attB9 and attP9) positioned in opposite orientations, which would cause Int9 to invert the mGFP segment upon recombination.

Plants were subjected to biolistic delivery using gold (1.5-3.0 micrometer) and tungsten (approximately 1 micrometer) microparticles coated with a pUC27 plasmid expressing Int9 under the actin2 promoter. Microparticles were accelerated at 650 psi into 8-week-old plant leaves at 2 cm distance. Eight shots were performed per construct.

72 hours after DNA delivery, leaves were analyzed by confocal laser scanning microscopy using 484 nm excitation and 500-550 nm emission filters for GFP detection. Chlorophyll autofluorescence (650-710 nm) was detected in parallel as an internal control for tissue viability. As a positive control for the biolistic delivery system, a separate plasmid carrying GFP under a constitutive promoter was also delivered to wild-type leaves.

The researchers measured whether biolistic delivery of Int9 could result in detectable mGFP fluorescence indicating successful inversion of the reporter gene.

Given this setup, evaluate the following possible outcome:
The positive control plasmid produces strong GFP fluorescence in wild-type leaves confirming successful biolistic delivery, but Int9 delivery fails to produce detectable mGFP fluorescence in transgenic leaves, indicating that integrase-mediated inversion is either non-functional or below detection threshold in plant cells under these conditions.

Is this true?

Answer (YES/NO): YES